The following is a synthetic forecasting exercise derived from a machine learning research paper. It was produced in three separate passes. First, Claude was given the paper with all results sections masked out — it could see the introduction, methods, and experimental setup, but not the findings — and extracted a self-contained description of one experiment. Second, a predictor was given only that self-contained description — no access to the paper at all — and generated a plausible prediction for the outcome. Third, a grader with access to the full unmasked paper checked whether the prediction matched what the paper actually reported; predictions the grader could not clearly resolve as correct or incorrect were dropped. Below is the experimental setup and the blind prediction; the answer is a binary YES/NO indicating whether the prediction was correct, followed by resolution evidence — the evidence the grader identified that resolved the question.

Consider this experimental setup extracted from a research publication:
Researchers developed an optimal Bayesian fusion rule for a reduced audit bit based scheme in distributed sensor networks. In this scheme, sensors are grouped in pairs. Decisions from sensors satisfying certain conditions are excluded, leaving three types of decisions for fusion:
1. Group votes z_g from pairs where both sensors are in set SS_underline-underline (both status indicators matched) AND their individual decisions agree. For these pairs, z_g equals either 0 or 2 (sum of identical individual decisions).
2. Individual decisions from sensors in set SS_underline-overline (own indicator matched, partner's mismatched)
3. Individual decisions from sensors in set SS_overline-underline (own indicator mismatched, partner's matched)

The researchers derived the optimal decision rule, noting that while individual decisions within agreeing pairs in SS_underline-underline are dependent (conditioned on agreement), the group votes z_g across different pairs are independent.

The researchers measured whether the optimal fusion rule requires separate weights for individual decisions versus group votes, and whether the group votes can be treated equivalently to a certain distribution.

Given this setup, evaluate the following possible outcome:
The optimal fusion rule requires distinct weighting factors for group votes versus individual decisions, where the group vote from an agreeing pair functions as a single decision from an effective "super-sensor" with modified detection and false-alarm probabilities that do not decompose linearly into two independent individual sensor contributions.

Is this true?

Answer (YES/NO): YES